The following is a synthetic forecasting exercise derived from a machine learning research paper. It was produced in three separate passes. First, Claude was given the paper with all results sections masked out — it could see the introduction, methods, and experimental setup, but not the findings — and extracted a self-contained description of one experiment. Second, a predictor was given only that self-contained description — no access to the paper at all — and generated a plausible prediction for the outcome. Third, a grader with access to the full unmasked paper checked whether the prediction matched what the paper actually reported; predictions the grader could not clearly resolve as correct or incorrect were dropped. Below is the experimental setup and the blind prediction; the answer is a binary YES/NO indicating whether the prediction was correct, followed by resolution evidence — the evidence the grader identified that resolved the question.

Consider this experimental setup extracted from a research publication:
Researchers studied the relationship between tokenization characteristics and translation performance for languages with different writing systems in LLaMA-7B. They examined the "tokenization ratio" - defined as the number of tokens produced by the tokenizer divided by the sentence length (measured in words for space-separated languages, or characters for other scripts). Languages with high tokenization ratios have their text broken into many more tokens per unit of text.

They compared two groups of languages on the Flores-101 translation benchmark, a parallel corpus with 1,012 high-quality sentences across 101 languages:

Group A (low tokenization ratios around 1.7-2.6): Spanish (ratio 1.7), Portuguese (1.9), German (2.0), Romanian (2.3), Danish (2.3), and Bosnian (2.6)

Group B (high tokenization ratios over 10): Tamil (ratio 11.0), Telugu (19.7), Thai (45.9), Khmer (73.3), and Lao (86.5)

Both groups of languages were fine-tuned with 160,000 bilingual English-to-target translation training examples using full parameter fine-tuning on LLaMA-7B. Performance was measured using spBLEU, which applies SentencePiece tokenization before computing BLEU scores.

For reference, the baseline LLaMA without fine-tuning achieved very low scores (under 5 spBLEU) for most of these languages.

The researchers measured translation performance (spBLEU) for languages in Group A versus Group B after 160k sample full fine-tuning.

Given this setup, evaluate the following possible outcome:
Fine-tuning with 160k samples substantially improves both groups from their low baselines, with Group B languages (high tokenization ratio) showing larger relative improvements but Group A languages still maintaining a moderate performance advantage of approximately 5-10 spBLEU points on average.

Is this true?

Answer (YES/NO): NO